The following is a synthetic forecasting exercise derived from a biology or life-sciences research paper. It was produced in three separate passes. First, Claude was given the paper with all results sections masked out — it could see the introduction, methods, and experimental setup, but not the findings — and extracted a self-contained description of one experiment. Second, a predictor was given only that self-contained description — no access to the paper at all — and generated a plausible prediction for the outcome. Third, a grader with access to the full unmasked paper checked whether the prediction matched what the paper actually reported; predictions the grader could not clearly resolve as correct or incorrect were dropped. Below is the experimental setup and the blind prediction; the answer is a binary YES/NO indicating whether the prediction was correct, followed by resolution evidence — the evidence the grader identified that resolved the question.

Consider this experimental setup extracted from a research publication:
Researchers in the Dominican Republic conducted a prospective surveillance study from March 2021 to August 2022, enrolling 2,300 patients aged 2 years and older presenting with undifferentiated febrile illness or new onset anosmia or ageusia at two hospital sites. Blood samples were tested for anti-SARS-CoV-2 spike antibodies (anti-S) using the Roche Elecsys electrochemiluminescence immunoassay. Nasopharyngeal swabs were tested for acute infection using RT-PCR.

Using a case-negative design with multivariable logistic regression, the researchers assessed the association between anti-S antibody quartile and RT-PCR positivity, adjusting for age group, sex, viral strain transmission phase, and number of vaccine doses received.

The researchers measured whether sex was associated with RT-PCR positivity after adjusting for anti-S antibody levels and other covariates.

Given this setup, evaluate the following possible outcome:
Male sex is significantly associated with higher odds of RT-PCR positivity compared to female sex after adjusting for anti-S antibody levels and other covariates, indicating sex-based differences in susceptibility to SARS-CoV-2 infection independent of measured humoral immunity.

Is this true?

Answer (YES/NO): NO